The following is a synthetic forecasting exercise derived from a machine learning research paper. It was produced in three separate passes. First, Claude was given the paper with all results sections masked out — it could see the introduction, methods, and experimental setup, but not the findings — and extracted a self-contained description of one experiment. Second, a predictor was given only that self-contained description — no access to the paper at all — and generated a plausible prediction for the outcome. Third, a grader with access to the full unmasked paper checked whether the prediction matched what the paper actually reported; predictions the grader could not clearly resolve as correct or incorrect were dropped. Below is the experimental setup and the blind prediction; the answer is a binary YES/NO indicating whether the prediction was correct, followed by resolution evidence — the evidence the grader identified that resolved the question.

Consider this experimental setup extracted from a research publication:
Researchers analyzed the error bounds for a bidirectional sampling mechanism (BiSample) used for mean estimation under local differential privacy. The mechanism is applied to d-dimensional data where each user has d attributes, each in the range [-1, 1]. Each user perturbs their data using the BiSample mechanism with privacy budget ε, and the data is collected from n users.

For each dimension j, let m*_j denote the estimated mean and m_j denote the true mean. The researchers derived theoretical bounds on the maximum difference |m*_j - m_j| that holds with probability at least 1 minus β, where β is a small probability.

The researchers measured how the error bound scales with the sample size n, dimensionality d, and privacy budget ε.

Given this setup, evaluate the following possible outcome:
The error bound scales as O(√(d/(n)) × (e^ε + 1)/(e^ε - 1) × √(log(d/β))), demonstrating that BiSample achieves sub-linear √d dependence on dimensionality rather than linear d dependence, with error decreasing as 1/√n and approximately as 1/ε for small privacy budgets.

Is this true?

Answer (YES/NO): NO